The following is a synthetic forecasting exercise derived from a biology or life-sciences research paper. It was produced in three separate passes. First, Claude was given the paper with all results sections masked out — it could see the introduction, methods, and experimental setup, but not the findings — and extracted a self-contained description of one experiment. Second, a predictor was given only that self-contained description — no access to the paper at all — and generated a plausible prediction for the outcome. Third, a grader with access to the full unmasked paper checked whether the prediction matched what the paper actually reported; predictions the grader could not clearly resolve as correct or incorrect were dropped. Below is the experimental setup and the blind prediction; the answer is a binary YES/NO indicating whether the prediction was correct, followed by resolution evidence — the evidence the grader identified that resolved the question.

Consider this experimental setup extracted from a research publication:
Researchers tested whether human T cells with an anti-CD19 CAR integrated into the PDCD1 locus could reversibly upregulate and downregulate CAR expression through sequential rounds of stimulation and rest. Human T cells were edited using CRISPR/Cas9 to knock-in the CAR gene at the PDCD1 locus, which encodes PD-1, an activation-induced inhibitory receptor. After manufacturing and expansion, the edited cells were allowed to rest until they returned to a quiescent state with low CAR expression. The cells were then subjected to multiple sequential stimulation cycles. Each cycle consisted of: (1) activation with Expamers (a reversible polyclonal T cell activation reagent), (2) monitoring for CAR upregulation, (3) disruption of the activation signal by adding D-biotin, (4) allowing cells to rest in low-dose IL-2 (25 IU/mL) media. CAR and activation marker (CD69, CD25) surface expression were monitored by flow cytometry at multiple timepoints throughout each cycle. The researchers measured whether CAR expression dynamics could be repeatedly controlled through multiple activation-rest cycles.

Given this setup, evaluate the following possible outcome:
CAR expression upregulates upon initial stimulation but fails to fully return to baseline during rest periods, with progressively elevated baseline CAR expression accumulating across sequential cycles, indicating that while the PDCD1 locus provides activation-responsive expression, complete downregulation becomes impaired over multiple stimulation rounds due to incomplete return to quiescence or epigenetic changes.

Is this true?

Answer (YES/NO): NO